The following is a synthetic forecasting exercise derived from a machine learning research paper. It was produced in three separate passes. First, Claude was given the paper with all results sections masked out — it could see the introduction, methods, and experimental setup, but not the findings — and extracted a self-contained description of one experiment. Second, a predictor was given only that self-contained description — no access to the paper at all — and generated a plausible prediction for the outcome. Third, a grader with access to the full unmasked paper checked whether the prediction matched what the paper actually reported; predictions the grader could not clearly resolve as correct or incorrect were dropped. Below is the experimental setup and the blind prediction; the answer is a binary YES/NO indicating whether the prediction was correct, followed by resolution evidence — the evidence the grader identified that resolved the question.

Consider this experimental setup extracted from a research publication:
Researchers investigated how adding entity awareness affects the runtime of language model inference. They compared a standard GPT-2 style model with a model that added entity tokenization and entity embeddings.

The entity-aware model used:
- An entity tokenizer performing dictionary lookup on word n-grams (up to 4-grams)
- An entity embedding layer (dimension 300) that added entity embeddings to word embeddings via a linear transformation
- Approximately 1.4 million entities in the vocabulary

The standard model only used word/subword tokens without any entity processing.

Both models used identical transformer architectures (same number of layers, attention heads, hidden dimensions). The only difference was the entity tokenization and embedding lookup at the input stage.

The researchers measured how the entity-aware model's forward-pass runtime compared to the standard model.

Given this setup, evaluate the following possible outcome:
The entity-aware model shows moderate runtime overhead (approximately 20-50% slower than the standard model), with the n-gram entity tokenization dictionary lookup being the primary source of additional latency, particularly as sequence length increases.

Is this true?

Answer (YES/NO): NO